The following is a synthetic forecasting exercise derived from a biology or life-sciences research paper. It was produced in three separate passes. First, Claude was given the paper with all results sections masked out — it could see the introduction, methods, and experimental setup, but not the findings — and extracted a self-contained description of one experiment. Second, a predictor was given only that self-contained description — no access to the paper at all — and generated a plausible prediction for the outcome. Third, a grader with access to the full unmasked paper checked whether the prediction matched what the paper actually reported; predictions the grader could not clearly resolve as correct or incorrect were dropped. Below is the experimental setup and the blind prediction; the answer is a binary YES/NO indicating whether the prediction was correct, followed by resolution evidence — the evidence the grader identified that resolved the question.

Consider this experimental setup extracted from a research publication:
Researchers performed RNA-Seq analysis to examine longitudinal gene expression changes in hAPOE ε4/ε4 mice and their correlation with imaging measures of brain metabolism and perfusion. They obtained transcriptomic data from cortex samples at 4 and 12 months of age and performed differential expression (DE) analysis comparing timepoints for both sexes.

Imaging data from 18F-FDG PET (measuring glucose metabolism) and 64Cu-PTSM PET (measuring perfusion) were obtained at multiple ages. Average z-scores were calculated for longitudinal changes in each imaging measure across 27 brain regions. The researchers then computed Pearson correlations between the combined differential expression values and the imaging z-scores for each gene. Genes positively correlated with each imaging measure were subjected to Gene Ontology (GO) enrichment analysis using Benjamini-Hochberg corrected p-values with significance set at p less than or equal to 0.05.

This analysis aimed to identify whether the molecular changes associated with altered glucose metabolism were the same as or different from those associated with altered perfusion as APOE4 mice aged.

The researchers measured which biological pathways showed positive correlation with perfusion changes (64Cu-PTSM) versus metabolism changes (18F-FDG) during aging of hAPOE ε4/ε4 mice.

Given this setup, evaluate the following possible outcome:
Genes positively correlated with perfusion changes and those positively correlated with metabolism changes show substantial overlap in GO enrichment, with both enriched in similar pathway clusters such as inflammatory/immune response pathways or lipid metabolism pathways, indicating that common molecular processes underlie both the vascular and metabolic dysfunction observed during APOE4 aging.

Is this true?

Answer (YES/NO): NO